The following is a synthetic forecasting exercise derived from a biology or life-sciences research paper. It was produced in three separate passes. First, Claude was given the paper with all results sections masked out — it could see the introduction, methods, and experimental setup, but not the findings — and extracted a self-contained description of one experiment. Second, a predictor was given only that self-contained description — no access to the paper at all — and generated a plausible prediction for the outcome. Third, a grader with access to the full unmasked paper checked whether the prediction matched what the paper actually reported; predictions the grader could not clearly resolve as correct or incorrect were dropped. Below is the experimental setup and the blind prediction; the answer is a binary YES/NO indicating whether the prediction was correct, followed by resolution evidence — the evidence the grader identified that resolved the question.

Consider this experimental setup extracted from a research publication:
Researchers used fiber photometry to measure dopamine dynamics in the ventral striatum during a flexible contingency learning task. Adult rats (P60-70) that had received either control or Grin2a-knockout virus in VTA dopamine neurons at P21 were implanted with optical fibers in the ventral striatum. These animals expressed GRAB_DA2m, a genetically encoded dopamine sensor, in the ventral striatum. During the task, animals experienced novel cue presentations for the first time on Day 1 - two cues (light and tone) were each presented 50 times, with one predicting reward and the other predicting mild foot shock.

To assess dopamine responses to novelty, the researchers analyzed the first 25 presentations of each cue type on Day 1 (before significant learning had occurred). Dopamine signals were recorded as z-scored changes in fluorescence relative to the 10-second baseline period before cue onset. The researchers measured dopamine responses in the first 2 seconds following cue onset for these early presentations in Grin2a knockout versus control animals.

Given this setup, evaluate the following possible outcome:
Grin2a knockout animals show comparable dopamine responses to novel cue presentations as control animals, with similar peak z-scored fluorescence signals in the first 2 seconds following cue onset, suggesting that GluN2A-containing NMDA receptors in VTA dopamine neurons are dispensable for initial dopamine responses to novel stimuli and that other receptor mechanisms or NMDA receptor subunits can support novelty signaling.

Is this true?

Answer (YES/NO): YES